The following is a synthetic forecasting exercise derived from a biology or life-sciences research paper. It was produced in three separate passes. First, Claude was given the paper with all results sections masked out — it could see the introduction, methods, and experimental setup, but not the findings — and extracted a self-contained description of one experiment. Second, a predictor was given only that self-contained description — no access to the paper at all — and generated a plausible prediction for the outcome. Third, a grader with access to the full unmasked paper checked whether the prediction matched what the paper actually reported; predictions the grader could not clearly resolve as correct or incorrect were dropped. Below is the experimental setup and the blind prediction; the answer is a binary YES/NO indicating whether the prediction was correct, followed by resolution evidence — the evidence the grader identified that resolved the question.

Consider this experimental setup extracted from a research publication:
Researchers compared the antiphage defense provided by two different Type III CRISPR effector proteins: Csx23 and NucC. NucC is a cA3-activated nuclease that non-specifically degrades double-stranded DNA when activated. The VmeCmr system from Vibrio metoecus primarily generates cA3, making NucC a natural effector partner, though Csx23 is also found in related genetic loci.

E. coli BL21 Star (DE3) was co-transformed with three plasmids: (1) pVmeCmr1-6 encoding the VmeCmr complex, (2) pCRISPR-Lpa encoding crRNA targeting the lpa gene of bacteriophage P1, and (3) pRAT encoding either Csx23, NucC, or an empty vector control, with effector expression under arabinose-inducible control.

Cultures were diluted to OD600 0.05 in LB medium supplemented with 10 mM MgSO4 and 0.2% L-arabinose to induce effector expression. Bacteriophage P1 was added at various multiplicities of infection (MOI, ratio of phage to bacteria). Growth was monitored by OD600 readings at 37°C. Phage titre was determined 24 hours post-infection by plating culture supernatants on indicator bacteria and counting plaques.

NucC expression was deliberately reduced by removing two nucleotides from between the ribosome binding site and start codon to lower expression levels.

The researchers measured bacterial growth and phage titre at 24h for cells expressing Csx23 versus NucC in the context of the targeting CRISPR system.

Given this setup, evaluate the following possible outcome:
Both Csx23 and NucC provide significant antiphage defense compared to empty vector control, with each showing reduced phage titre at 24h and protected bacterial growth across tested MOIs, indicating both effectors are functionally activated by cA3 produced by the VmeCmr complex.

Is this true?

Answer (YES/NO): NO